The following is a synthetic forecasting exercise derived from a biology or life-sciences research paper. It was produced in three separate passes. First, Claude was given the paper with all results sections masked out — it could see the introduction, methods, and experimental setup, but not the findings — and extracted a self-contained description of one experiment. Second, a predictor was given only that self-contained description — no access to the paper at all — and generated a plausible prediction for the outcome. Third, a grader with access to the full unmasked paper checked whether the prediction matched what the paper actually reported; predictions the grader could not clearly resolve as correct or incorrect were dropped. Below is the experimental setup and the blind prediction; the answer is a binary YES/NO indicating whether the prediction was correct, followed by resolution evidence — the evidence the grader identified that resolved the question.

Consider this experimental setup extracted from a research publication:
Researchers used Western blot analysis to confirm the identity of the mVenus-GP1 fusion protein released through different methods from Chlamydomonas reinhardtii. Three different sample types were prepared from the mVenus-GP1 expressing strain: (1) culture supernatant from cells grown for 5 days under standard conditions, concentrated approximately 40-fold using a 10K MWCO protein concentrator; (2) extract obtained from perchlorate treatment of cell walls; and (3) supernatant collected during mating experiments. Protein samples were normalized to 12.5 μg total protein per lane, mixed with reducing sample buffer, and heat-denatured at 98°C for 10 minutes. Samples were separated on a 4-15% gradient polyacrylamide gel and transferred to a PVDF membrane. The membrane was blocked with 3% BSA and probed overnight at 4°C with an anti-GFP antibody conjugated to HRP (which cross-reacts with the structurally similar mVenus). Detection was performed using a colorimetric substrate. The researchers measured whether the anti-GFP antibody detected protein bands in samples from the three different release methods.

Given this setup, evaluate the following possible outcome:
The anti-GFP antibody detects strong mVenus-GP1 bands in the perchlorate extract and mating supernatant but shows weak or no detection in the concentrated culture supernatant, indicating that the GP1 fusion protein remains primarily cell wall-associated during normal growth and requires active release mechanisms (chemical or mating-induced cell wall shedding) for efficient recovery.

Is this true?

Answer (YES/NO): NO